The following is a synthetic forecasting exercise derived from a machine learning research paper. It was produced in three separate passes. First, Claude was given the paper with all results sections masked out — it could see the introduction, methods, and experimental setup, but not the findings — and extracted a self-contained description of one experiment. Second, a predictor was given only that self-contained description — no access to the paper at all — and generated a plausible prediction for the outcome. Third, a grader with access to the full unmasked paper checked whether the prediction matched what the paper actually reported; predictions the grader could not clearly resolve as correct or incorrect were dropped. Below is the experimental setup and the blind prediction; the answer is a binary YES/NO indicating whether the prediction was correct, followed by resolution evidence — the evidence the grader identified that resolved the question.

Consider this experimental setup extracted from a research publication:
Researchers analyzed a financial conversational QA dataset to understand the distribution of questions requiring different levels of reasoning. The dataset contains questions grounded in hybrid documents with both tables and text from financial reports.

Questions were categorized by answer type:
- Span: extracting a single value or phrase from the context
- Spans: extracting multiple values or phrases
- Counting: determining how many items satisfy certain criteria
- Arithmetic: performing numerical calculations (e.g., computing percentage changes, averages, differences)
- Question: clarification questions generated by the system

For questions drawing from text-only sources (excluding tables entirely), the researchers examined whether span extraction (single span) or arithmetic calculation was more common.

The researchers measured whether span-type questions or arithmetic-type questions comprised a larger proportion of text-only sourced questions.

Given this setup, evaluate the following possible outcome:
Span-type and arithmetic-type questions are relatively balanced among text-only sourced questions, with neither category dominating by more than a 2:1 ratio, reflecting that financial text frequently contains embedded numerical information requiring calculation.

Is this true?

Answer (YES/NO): NO